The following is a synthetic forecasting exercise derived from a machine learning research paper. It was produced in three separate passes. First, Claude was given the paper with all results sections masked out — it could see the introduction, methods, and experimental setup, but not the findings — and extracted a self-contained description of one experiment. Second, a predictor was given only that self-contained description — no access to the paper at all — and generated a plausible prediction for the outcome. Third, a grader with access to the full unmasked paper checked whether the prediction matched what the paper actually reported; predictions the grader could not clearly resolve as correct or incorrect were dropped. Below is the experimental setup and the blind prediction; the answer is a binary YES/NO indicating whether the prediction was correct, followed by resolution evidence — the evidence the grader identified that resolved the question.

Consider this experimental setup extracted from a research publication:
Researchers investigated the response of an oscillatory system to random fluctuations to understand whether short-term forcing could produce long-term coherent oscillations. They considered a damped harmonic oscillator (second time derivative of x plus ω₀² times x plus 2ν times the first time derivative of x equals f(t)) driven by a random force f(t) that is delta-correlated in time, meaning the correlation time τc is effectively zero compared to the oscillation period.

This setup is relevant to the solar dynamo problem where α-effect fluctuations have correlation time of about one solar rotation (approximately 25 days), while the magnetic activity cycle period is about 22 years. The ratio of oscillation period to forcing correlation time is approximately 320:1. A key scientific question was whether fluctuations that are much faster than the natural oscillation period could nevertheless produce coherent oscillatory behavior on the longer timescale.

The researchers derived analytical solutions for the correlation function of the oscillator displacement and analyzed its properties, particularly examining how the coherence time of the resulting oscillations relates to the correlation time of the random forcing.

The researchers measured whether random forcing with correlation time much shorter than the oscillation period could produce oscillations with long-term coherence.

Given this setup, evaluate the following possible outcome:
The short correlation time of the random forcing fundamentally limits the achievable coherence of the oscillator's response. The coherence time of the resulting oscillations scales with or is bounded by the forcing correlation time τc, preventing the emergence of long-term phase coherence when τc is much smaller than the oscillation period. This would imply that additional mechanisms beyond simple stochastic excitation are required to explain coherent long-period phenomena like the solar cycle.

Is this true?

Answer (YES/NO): NO